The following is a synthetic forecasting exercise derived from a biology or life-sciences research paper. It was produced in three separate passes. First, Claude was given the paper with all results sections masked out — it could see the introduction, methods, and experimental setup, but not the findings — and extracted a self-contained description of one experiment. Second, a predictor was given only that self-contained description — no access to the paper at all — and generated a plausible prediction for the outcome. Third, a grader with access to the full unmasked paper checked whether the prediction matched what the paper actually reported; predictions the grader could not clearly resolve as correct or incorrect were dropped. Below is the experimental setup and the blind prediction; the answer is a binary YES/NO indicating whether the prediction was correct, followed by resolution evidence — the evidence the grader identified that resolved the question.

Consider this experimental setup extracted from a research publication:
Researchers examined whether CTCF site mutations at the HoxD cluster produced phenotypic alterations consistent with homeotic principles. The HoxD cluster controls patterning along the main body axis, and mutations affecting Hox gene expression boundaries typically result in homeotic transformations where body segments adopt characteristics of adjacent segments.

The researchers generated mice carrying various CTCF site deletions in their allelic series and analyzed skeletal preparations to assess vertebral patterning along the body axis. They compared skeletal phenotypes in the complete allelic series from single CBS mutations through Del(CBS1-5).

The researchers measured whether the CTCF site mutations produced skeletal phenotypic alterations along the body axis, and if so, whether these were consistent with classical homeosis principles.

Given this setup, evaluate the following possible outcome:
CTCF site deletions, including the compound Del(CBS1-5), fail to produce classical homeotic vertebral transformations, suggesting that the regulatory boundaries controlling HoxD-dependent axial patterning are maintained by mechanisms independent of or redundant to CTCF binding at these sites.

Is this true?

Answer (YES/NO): NO